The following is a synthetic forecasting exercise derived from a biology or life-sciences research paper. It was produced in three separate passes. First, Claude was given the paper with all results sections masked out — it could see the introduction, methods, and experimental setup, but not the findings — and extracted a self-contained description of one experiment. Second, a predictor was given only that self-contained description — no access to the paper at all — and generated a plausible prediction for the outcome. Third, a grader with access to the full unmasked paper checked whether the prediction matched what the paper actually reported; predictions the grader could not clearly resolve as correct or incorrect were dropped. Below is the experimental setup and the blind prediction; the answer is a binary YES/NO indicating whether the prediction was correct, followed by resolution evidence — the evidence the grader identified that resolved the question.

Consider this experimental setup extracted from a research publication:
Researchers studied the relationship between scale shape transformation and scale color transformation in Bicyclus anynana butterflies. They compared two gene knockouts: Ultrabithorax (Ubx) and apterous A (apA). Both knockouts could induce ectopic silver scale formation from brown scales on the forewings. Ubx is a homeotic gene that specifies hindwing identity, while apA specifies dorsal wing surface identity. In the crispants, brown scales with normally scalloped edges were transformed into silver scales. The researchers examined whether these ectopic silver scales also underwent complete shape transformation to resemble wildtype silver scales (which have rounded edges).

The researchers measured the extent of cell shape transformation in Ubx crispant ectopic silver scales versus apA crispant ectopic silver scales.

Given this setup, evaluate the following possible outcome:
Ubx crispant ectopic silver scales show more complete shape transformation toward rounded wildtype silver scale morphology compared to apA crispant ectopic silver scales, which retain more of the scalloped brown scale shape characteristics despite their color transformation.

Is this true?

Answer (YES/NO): YES